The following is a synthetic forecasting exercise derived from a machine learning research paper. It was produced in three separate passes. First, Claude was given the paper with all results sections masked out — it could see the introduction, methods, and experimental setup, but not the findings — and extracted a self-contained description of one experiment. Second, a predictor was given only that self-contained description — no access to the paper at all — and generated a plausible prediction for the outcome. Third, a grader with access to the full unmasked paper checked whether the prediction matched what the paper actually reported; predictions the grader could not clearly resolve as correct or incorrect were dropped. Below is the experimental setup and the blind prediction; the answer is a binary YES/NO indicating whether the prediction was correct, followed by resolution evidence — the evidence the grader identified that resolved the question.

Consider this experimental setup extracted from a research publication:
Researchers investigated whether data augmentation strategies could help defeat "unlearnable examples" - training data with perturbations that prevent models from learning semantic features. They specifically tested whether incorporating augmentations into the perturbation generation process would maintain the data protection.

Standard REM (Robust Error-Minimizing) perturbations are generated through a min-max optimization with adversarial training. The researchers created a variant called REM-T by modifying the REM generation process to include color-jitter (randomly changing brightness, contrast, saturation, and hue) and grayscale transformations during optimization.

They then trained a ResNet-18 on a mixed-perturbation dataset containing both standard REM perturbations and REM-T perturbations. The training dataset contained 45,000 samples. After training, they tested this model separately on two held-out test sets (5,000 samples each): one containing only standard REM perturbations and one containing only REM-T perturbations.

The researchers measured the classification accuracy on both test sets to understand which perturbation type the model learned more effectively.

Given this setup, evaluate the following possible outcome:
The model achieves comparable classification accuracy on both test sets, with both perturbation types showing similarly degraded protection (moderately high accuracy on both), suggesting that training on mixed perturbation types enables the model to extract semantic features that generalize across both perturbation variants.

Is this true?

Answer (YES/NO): NO